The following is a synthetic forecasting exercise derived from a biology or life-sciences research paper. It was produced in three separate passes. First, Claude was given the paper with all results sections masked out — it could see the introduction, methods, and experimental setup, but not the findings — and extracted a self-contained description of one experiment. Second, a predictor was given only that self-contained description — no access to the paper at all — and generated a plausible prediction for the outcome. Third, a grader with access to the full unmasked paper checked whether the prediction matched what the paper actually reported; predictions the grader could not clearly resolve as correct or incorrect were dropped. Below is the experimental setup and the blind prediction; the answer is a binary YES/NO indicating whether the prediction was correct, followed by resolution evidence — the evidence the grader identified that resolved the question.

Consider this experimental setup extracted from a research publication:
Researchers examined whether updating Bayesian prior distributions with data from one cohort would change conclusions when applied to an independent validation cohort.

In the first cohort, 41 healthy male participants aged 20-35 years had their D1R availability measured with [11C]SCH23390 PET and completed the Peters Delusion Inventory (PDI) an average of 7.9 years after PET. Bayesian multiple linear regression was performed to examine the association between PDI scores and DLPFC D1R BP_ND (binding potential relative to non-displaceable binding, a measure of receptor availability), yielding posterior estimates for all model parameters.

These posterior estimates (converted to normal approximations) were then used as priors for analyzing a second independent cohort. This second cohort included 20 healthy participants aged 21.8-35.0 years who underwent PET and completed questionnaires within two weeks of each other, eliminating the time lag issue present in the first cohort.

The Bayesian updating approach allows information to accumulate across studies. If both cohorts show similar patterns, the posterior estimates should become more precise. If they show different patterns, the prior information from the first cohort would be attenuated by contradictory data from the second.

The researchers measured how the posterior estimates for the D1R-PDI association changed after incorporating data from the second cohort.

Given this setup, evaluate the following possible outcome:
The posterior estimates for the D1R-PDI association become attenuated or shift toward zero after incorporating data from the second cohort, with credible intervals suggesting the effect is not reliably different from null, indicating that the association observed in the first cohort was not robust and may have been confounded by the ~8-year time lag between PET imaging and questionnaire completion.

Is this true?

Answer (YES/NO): NO